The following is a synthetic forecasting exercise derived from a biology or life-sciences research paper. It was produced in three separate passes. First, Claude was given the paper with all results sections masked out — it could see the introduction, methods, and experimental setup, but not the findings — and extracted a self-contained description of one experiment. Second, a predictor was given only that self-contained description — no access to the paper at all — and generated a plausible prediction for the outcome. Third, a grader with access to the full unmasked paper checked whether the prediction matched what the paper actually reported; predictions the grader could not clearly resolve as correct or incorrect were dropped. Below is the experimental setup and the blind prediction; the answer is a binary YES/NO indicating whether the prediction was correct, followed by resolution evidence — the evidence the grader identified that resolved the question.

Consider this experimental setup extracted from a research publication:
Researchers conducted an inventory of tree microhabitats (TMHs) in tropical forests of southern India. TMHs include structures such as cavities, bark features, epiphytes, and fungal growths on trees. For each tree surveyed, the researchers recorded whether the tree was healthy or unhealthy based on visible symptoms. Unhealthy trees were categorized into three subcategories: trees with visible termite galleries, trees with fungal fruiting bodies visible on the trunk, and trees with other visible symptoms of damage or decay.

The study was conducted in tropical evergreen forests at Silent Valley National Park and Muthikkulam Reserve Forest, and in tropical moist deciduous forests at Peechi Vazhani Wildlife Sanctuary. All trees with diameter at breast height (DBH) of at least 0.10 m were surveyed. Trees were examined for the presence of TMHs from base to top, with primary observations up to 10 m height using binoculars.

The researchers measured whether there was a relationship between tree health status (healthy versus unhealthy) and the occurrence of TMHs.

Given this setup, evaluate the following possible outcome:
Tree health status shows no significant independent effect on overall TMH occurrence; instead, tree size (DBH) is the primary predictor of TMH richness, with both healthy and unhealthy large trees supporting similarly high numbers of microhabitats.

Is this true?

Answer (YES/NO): NO